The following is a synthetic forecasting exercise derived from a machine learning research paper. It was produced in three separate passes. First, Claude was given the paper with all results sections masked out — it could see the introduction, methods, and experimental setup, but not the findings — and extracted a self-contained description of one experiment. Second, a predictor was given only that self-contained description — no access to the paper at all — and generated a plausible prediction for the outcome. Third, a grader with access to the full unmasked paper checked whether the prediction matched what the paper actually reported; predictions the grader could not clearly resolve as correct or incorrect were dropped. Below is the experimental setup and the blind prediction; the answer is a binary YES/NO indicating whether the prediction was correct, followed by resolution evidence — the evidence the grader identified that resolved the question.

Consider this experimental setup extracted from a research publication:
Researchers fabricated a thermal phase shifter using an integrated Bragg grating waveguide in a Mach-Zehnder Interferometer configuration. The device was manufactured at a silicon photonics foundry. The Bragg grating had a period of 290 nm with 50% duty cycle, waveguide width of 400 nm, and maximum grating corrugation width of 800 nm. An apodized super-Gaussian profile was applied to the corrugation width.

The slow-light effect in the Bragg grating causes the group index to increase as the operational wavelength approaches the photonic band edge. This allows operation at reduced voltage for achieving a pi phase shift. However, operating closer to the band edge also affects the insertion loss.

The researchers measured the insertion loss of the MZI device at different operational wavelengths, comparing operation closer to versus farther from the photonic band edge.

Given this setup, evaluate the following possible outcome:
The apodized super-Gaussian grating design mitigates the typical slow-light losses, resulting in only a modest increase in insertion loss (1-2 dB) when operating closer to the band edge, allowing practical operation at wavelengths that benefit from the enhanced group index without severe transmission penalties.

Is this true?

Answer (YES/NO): NO